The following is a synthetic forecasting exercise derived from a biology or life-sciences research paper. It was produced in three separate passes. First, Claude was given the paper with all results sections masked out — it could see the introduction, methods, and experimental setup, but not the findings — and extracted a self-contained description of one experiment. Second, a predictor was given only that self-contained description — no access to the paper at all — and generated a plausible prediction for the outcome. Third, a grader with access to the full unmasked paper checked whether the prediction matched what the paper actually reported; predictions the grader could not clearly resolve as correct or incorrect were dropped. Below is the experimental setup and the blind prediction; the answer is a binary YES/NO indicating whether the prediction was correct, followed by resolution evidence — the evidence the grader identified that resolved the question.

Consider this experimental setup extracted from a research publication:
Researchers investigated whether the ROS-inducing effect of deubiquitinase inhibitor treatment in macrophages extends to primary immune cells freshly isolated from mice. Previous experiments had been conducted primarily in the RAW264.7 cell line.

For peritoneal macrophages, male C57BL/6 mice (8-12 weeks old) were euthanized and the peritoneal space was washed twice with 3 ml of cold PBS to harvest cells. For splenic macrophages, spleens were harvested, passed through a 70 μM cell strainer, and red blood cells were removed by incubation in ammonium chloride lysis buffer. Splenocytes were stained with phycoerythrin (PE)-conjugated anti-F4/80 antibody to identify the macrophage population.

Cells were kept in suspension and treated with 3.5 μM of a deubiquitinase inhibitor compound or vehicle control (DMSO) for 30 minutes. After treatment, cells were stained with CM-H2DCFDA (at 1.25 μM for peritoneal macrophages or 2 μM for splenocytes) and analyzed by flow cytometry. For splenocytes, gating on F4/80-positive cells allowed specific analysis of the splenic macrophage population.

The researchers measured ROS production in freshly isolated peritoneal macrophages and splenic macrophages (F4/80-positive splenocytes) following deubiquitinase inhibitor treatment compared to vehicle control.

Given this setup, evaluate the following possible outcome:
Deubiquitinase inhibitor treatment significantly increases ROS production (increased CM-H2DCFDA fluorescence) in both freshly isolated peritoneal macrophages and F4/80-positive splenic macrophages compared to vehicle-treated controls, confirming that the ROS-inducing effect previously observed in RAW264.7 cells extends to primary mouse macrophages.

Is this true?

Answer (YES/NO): YES